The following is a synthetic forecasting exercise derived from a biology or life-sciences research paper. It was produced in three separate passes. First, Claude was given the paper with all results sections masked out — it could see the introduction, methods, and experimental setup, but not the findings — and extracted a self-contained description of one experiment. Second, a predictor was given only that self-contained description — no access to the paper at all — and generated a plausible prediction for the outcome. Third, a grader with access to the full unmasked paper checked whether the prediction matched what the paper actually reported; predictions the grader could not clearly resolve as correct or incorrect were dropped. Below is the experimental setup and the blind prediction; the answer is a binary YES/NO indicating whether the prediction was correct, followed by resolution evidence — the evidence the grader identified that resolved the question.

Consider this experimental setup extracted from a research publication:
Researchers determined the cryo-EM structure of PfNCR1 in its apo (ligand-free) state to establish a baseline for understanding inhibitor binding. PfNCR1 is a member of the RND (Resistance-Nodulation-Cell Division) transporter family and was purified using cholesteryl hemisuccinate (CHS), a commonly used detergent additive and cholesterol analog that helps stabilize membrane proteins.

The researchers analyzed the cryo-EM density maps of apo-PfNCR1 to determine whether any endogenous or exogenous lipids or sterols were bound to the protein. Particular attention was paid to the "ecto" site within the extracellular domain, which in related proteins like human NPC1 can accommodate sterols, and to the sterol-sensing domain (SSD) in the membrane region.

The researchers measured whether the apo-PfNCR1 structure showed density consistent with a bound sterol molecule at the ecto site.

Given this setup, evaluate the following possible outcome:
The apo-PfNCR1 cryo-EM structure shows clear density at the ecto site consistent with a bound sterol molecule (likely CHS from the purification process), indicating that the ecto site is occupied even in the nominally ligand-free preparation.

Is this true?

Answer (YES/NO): YES